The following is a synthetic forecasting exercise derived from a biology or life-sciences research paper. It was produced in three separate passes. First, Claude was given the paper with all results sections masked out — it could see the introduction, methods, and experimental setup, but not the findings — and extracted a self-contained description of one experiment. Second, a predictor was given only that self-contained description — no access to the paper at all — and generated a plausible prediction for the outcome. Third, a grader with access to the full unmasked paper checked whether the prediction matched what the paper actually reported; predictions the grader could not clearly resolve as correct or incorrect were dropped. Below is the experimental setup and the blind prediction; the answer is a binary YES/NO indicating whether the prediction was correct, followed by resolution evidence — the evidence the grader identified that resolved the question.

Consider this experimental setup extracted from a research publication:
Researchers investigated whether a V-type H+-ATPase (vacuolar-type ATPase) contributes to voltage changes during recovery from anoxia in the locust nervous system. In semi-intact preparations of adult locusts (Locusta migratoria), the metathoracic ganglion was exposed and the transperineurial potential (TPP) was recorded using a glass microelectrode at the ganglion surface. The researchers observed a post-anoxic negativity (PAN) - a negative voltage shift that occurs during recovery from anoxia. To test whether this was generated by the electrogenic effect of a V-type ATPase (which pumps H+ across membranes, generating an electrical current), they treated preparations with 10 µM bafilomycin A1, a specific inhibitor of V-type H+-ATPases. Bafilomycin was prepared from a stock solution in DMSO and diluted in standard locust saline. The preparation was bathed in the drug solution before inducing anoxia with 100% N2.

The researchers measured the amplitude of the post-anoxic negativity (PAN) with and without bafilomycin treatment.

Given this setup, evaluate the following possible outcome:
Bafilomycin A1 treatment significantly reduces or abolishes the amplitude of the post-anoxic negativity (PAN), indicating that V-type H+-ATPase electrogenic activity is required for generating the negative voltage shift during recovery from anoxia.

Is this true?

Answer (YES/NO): YES